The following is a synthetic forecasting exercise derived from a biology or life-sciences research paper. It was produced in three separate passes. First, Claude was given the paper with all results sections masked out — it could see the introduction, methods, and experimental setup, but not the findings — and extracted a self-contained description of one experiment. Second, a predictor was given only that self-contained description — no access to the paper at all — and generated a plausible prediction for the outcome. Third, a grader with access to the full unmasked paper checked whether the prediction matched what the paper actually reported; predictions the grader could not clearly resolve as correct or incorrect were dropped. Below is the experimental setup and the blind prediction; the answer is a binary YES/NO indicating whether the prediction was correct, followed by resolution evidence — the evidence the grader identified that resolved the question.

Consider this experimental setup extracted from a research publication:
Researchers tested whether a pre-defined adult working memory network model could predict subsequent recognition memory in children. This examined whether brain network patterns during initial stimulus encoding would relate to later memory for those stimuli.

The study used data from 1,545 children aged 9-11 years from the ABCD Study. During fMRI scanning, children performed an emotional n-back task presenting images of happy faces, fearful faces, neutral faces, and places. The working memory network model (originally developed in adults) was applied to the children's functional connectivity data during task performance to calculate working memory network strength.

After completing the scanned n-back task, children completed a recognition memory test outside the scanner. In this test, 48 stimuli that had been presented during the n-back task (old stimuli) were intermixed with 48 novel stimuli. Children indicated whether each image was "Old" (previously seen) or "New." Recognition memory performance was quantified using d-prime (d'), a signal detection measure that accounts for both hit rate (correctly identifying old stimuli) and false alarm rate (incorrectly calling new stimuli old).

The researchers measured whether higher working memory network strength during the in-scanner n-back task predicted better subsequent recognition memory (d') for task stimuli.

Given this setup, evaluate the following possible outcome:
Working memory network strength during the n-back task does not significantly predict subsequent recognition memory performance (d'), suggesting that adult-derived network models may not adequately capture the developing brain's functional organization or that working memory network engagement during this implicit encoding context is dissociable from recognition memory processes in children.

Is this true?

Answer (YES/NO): NO